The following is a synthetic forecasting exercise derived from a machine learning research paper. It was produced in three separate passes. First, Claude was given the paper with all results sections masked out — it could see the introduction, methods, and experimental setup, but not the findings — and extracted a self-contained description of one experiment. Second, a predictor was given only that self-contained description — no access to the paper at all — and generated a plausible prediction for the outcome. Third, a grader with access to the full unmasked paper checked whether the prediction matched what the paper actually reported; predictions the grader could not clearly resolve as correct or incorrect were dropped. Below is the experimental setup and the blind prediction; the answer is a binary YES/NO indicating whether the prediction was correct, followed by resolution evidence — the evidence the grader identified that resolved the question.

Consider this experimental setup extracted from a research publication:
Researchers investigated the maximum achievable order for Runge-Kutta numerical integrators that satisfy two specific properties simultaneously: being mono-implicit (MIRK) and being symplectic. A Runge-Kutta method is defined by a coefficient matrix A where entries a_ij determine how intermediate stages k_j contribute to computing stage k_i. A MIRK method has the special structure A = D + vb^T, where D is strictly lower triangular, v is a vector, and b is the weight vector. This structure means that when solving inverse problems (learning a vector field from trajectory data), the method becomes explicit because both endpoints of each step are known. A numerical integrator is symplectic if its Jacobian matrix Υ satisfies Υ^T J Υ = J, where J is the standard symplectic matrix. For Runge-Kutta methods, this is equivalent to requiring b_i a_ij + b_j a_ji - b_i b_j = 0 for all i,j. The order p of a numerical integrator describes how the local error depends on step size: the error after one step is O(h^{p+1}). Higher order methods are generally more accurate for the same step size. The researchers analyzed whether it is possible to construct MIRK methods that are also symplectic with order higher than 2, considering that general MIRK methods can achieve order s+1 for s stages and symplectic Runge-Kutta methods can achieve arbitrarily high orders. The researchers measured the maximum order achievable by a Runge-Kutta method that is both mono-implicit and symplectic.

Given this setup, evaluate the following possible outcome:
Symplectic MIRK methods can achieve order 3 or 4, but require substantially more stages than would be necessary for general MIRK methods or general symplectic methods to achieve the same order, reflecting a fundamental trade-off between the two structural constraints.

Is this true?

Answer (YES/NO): NO